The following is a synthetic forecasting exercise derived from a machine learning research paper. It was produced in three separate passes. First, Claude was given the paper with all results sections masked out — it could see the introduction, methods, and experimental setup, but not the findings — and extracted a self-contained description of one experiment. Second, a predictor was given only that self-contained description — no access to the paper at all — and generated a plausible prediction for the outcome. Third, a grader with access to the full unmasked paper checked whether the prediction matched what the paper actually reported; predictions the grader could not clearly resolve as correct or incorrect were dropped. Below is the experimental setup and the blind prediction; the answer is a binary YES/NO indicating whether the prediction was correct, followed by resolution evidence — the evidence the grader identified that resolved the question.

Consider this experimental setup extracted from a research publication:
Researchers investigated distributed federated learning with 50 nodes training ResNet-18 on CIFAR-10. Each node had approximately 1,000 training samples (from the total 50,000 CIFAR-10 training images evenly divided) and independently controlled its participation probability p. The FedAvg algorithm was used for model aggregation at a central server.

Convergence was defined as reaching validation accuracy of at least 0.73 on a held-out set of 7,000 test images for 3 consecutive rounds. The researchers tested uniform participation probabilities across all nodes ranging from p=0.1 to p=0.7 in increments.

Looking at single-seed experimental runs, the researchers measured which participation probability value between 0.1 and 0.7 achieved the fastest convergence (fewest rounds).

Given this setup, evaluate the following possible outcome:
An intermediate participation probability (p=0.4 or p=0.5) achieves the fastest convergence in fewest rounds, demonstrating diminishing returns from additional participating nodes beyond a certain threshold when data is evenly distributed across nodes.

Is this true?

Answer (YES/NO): NO